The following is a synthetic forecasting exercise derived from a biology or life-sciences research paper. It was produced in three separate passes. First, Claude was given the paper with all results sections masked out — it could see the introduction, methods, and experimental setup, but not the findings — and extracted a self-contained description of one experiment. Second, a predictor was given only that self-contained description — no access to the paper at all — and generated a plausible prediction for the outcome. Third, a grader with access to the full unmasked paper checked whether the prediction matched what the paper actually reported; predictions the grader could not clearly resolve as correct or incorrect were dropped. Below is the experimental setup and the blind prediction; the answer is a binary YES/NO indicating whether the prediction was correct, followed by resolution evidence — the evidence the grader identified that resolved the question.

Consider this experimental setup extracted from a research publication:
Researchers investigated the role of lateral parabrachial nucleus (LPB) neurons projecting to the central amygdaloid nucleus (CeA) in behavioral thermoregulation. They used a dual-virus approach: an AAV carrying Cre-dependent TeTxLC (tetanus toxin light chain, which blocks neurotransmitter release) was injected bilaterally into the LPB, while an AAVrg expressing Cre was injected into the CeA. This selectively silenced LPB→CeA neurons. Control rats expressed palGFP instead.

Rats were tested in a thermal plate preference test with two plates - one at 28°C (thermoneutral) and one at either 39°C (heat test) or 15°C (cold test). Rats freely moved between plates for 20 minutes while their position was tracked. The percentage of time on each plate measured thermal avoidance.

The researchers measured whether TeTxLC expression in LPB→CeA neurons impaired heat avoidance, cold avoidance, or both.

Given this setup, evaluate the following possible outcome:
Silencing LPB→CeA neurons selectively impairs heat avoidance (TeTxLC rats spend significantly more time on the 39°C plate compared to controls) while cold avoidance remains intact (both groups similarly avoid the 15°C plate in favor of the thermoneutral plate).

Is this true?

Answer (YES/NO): NO